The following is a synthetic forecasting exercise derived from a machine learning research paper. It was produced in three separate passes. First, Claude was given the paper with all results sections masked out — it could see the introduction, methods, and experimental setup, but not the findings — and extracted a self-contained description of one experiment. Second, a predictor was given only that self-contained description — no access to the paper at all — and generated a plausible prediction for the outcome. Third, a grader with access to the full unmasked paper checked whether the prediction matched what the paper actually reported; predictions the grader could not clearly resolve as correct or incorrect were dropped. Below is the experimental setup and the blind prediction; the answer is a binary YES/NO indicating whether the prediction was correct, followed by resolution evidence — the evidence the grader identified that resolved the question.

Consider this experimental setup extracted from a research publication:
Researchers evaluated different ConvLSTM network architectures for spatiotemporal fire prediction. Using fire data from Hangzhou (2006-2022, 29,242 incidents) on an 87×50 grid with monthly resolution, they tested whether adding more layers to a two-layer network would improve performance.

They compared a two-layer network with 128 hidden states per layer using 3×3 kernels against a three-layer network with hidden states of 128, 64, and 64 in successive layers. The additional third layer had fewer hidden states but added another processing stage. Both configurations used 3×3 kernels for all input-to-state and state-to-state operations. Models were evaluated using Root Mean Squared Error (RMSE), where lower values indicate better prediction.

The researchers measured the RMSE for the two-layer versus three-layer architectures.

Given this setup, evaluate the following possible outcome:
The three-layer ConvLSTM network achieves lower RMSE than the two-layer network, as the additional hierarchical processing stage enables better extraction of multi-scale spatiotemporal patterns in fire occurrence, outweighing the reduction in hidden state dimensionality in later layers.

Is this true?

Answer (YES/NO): YES